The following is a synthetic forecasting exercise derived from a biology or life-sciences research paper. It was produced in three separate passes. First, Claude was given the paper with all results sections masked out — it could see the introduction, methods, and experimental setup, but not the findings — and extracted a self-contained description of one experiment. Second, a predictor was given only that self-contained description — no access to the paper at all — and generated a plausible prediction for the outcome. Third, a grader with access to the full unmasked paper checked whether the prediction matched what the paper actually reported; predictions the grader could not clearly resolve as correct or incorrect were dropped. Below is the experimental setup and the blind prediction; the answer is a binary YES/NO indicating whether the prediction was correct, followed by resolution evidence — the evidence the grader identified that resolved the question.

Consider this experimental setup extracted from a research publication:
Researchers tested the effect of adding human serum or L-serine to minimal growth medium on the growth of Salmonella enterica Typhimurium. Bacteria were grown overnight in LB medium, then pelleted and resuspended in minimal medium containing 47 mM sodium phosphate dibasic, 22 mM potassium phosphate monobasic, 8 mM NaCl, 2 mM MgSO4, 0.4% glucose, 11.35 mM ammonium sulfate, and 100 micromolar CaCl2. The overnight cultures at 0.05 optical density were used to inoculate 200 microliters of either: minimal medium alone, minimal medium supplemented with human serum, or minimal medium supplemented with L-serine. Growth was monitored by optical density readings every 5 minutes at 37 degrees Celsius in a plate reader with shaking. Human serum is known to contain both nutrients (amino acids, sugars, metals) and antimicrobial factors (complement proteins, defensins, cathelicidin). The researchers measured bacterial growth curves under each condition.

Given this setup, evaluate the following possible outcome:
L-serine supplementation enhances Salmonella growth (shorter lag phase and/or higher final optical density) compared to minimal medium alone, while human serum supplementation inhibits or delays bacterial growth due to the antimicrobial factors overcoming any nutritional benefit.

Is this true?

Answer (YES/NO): NO